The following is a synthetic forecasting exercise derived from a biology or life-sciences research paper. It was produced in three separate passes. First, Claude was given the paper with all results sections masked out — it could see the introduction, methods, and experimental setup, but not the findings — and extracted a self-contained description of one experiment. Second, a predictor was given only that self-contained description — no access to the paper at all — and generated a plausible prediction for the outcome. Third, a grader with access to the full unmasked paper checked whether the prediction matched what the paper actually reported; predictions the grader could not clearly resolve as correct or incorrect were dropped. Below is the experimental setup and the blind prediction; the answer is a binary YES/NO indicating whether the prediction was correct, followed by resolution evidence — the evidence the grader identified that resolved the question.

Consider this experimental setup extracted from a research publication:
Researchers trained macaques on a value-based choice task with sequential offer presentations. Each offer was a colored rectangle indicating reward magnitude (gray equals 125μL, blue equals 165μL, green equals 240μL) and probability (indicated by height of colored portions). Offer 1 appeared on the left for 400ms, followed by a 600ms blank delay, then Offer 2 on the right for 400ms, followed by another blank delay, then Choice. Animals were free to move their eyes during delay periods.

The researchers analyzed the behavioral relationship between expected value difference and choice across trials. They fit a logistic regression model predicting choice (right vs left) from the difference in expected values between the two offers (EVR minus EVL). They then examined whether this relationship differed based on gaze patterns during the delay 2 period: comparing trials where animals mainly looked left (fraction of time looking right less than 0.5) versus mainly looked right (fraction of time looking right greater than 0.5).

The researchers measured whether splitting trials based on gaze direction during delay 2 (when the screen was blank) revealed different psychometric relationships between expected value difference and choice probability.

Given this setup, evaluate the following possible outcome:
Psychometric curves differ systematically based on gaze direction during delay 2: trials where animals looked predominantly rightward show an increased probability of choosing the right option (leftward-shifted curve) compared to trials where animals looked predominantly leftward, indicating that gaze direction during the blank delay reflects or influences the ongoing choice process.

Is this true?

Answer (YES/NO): YES